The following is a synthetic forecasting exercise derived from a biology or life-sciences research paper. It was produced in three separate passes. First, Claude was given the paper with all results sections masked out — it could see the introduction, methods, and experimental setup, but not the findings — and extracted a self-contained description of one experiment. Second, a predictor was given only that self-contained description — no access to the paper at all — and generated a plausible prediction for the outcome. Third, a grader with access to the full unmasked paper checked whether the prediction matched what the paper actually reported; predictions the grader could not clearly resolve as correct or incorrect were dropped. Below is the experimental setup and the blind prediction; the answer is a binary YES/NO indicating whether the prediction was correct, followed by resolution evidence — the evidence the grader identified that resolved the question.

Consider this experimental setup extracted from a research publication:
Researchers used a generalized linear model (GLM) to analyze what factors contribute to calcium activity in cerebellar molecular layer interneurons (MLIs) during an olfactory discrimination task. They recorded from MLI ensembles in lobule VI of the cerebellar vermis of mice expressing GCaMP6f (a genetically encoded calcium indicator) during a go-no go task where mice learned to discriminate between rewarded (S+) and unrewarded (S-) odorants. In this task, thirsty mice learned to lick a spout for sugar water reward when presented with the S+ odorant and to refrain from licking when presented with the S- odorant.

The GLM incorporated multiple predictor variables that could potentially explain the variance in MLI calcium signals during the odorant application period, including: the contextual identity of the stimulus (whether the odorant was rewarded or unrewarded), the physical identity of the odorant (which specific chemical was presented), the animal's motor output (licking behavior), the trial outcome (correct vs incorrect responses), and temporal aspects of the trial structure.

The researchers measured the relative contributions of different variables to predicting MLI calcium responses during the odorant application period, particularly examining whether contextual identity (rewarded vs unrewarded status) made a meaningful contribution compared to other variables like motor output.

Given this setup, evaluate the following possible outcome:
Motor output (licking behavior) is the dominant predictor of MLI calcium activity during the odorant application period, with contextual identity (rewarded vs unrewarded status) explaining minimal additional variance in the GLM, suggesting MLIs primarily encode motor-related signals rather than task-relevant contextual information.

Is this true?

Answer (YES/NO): NO